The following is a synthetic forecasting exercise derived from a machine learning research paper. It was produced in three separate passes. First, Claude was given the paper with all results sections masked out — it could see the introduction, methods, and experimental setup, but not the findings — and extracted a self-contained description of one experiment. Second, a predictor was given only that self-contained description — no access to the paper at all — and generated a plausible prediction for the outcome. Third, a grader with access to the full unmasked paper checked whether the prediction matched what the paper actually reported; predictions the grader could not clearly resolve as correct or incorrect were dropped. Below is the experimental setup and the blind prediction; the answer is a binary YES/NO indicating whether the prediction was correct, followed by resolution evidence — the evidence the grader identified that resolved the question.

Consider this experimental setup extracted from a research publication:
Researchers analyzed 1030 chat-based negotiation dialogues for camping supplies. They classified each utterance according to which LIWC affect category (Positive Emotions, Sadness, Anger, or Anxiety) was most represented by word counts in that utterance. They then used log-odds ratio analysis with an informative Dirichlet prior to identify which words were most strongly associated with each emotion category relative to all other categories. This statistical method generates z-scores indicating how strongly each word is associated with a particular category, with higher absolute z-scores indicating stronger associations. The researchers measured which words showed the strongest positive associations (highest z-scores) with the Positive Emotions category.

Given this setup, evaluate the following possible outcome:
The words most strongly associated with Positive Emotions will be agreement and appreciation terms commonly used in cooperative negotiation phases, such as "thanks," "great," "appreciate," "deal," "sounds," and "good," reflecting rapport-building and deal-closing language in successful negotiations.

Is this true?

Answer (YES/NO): NO